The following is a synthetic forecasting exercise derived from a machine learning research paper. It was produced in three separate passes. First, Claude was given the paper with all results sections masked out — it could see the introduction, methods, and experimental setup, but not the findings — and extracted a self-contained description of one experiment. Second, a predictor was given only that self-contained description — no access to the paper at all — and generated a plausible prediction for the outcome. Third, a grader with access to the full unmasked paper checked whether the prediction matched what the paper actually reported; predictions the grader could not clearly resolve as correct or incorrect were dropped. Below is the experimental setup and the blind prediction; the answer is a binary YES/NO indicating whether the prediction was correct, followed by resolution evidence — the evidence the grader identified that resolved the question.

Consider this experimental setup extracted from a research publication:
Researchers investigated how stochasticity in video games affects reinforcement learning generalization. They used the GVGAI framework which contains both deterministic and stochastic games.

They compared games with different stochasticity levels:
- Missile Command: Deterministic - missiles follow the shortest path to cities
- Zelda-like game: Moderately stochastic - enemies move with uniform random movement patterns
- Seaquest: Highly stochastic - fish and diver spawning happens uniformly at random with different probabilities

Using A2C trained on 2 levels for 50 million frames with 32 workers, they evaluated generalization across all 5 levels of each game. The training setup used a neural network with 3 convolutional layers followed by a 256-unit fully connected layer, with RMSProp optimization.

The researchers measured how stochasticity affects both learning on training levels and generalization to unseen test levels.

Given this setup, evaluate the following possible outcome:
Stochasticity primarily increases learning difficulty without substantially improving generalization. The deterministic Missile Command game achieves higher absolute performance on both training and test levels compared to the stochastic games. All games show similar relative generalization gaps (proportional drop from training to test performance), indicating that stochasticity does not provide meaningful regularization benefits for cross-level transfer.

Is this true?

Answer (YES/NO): NO